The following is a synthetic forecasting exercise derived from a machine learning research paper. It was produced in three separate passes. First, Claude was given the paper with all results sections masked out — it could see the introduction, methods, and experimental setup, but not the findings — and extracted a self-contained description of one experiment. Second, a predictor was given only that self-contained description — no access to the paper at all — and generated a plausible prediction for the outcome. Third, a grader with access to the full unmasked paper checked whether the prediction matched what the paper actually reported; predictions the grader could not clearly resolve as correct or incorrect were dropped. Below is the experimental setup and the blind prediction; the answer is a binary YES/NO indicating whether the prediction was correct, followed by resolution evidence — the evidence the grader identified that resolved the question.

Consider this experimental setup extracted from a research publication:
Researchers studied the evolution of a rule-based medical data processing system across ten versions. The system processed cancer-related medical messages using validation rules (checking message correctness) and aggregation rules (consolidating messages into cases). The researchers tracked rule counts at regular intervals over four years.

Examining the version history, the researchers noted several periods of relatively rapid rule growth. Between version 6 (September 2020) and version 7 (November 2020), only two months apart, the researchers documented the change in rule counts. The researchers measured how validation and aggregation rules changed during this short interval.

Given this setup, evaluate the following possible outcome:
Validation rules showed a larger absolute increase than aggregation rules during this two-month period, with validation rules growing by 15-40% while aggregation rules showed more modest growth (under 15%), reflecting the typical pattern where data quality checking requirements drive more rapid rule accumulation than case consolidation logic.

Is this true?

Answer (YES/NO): YES